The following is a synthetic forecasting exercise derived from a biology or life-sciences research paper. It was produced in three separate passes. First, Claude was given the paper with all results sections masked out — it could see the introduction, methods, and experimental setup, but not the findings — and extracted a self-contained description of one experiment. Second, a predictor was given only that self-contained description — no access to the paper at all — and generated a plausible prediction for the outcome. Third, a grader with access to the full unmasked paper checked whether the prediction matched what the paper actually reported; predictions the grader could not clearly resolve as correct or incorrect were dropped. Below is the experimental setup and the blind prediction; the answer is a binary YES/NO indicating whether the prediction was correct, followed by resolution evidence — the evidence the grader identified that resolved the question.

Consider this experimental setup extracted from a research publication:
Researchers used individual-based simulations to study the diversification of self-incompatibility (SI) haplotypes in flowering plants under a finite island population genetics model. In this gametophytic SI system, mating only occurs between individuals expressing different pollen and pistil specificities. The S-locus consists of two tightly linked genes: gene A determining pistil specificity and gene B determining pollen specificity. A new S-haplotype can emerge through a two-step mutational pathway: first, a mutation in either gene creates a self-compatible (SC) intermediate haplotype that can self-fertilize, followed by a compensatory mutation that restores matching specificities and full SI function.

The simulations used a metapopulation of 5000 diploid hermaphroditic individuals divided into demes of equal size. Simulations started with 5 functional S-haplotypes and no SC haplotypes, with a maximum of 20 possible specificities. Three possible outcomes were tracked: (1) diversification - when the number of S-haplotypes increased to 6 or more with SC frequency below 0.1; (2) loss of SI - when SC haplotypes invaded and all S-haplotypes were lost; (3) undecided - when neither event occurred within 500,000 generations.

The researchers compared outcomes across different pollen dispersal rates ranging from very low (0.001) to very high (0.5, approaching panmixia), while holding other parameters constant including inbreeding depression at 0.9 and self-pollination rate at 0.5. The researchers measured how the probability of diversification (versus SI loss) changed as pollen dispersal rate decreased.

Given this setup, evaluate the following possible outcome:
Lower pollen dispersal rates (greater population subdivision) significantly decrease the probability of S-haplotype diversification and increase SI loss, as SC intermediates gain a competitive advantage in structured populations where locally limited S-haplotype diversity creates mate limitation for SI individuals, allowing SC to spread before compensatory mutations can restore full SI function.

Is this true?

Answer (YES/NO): NO